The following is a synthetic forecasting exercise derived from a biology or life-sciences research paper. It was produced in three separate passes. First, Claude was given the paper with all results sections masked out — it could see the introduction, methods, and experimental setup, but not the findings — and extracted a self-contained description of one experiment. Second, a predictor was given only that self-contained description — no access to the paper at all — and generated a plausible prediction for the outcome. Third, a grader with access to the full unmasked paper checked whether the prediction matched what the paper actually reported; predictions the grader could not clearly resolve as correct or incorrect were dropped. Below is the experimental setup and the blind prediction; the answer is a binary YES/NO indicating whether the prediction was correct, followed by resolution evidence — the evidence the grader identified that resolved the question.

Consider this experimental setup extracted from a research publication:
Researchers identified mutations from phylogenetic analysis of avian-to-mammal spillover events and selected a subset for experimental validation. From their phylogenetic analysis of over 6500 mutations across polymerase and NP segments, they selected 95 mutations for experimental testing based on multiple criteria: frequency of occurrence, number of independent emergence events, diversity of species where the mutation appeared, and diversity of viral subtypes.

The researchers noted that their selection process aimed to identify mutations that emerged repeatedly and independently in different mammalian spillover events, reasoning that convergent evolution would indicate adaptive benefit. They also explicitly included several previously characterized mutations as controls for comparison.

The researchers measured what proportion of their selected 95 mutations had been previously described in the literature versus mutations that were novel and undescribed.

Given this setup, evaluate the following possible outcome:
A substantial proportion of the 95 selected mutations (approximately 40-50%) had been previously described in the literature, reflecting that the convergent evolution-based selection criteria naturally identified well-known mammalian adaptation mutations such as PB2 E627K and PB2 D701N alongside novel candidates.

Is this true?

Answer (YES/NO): NO